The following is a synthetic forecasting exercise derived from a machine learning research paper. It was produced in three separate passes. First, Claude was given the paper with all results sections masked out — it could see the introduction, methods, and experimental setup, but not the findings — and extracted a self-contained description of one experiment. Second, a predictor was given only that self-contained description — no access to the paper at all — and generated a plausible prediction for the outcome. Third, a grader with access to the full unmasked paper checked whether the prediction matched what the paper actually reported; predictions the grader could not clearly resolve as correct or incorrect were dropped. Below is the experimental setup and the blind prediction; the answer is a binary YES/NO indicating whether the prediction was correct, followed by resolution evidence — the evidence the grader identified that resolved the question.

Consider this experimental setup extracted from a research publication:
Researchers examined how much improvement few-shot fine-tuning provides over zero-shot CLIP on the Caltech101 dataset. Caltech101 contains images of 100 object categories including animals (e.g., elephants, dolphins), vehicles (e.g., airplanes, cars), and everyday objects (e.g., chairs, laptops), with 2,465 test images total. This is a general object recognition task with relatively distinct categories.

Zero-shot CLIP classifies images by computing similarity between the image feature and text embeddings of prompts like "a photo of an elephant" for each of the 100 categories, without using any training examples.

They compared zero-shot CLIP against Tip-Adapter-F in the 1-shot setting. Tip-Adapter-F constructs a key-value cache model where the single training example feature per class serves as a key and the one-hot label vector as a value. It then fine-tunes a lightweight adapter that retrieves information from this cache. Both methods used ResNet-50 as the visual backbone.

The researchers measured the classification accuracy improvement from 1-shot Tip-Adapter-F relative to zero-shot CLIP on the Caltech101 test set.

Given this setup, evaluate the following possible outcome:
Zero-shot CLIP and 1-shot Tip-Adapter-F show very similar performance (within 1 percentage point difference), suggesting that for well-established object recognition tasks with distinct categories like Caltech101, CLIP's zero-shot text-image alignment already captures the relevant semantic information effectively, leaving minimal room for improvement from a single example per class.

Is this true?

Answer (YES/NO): NO